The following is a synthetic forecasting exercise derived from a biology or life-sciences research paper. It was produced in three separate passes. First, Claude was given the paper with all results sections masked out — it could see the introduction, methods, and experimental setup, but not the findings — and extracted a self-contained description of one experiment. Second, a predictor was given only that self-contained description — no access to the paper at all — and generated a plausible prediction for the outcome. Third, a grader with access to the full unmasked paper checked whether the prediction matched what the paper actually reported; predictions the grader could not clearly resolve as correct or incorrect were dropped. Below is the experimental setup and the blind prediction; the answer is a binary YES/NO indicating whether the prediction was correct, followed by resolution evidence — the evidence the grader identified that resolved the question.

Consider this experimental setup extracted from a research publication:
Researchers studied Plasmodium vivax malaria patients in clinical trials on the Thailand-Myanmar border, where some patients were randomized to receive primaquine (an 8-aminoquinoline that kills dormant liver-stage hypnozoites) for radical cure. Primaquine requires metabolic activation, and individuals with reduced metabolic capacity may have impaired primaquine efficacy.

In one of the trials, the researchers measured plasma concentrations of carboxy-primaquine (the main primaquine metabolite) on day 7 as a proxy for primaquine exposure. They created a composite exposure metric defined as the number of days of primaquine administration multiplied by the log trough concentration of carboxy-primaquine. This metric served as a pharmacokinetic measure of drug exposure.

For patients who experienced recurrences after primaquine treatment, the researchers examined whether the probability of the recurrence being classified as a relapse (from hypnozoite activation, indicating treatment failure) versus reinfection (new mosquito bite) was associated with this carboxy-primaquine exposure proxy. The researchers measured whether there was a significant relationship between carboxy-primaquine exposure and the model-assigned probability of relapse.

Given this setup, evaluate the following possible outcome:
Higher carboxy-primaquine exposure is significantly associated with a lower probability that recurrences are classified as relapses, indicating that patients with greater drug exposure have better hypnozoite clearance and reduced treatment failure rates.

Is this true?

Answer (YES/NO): NO